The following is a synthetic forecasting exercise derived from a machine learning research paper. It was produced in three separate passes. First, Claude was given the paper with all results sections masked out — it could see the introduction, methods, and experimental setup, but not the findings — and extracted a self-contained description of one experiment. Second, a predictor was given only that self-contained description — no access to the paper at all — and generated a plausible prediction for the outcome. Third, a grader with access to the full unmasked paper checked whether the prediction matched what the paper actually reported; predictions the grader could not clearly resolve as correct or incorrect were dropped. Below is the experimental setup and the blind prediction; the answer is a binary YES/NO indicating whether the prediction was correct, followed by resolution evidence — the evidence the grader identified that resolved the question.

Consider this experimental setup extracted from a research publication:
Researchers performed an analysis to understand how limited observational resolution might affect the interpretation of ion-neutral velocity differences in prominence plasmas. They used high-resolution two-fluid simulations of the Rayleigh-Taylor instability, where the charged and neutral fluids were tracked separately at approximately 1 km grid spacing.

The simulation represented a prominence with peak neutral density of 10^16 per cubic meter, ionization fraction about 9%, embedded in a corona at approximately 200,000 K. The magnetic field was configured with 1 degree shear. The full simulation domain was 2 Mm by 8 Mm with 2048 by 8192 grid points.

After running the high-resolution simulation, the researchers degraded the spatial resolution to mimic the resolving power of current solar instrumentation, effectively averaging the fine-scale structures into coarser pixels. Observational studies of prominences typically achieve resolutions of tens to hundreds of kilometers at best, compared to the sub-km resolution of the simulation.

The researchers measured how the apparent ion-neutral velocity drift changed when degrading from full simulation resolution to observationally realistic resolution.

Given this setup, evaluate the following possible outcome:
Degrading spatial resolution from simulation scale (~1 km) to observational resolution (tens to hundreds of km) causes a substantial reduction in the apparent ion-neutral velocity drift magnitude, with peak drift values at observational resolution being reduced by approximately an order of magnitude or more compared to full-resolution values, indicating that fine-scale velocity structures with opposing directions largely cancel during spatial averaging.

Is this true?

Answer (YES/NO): NO